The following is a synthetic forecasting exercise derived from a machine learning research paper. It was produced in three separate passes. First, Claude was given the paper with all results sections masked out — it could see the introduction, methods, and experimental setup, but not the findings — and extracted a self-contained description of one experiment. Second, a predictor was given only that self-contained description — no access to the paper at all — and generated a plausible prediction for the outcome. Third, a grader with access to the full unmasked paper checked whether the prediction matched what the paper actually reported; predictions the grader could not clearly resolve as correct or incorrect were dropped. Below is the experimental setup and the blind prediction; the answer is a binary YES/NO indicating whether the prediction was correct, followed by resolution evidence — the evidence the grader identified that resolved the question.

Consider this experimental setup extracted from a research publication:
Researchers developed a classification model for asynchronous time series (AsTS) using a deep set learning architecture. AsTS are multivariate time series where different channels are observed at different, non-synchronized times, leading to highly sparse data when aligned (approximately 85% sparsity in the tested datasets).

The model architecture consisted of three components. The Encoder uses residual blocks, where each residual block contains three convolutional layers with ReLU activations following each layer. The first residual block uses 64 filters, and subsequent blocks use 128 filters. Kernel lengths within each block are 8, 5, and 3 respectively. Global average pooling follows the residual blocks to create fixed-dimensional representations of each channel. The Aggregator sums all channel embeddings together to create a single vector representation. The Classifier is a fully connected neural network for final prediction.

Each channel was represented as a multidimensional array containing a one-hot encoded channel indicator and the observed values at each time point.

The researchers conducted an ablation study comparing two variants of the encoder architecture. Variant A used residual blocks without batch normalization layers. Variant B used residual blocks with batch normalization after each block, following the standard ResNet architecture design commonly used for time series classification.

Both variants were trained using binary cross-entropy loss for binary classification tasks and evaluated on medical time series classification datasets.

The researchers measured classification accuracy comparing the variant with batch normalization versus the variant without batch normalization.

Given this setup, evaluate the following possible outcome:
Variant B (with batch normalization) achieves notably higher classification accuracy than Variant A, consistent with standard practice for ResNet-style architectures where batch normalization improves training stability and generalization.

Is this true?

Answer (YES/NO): NO